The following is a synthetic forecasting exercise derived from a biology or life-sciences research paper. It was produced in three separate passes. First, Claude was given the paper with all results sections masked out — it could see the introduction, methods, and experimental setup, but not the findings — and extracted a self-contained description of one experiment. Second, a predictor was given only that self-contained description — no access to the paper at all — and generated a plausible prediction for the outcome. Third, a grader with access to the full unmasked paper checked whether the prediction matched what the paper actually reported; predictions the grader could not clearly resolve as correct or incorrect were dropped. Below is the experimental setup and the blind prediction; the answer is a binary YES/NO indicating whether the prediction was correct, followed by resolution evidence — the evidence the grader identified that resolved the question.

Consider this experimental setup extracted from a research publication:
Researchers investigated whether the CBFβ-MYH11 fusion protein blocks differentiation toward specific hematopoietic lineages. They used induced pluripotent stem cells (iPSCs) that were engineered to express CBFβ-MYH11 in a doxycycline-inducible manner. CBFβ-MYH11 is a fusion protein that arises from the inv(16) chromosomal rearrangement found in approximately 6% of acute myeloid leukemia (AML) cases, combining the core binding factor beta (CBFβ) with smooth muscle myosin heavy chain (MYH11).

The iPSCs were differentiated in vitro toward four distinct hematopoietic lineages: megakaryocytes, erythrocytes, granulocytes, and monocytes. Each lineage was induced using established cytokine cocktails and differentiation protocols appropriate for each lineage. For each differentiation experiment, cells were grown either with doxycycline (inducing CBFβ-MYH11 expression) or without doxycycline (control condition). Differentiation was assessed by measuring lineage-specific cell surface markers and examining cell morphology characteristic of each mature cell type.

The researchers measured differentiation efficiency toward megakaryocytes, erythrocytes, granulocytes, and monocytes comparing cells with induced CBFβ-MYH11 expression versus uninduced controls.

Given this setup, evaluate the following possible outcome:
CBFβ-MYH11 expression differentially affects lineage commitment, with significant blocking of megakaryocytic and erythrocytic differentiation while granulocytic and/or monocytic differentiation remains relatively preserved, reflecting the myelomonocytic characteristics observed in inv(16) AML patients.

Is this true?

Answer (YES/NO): YES